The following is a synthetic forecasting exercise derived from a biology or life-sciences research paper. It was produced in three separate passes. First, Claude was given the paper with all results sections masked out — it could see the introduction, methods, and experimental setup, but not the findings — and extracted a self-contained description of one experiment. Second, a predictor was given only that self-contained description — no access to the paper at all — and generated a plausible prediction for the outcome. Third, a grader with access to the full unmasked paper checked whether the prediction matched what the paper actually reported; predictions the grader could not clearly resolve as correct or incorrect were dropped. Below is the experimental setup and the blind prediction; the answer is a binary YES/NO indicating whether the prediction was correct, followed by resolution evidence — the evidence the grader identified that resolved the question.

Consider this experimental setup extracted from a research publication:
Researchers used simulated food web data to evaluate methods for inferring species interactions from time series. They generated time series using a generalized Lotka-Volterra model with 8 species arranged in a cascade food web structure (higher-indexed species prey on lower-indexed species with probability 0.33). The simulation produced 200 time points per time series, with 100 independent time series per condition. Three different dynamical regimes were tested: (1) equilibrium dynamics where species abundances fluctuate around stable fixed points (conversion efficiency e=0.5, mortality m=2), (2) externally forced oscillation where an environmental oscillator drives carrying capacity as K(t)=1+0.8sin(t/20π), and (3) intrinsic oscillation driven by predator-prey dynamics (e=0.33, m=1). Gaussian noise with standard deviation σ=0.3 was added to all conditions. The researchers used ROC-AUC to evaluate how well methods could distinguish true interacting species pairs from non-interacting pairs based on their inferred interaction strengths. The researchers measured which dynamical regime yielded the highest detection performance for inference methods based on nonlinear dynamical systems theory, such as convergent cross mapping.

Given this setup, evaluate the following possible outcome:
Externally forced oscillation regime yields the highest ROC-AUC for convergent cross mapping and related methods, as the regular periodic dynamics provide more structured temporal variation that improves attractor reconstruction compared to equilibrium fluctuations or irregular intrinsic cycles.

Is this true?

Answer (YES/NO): NO